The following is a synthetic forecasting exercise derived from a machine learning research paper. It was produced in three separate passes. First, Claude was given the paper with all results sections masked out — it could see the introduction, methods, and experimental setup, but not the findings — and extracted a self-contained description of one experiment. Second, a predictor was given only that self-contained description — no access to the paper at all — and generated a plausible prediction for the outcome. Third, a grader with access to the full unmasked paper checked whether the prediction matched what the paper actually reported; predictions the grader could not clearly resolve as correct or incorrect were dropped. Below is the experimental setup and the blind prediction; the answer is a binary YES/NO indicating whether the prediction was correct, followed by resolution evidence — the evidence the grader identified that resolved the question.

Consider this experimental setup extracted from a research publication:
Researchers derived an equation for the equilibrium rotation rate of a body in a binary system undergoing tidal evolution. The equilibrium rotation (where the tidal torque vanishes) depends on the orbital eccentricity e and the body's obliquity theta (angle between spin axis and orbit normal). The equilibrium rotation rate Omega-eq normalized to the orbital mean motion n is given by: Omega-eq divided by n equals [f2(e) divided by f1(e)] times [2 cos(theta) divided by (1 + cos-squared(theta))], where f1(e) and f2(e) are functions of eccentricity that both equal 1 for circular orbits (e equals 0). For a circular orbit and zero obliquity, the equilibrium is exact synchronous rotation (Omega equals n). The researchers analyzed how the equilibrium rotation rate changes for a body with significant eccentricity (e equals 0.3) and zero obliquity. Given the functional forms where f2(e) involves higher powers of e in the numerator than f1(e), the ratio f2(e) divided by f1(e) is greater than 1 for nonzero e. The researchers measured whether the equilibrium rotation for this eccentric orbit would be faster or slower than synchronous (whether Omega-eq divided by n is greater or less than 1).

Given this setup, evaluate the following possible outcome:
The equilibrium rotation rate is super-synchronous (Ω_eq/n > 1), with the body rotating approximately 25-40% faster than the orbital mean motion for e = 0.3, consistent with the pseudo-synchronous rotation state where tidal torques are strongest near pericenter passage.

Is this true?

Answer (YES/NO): NO